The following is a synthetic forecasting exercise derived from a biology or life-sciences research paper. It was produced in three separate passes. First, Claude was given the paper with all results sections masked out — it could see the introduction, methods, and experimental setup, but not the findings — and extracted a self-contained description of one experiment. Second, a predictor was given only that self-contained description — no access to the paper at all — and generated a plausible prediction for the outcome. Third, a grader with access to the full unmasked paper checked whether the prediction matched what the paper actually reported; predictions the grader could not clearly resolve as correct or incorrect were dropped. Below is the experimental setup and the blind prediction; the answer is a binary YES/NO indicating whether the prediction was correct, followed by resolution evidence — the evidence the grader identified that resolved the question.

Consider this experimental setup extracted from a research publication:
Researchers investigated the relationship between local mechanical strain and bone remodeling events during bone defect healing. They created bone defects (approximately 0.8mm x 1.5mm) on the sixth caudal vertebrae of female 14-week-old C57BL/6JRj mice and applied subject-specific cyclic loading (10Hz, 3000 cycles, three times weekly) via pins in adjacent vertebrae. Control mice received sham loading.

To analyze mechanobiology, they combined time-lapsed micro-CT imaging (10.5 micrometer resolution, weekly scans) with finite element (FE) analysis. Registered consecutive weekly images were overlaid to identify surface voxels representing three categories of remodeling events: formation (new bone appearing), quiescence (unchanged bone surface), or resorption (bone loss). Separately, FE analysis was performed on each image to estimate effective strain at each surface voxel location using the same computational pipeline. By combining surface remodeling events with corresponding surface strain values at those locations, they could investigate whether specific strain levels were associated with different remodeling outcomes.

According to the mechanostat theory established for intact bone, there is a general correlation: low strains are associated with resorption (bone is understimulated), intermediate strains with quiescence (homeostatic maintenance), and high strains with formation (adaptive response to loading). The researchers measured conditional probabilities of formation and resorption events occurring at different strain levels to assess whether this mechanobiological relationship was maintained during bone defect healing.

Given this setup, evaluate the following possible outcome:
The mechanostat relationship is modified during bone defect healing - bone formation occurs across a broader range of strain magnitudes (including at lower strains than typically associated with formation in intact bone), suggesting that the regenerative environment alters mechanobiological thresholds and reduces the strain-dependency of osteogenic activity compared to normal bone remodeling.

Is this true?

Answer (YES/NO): NO